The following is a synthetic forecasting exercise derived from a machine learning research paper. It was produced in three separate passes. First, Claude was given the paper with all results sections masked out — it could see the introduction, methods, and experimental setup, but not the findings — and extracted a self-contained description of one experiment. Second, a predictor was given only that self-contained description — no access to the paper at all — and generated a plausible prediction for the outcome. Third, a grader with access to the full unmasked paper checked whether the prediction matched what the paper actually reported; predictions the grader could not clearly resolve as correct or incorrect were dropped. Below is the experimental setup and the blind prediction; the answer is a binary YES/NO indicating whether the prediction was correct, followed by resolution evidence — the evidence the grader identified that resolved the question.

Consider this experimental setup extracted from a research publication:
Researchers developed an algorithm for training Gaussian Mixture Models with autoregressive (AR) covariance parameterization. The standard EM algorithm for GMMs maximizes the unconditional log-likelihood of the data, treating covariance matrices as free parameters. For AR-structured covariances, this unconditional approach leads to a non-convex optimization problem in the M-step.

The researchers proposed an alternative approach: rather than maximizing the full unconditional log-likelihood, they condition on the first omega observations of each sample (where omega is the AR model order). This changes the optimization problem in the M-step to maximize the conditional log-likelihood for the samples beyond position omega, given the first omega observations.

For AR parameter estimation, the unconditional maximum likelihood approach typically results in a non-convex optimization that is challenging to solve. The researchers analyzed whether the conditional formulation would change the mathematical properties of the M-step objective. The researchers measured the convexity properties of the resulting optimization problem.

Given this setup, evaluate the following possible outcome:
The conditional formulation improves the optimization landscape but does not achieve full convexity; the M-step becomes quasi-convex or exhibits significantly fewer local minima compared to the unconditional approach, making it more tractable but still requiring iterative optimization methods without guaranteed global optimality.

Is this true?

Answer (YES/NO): NO